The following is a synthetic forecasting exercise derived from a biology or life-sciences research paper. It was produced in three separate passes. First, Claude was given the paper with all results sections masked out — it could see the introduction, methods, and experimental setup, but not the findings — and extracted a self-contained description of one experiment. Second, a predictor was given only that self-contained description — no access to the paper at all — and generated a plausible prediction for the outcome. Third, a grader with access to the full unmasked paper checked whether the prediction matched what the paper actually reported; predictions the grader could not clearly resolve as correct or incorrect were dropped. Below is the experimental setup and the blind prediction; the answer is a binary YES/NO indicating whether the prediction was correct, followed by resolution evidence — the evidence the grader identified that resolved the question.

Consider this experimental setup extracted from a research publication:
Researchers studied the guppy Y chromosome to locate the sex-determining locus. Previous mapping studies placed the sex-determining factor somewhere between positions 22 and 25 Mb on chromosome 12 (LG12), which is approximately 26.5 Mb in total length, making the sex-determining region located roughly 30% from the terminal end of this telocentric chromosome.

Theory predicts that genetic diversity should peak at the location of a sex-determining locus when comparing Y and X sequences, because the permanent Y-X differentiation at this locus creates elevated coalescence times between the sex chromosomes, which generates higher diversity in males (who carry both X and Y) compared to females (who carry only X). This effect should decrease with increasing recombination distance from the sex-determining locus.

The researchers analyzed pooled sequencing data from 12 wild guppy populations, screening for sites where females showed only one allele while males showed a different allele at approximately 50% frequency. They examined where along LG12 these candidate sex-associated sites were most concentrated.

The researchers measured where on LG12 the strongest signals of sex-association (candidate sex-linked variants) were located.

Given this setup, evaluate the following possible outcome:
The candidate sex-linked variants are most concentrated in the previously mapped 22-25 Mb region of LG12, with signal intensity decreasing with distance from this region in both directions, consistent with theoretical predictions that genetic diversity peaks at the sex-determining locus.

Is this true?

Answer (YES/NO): NO